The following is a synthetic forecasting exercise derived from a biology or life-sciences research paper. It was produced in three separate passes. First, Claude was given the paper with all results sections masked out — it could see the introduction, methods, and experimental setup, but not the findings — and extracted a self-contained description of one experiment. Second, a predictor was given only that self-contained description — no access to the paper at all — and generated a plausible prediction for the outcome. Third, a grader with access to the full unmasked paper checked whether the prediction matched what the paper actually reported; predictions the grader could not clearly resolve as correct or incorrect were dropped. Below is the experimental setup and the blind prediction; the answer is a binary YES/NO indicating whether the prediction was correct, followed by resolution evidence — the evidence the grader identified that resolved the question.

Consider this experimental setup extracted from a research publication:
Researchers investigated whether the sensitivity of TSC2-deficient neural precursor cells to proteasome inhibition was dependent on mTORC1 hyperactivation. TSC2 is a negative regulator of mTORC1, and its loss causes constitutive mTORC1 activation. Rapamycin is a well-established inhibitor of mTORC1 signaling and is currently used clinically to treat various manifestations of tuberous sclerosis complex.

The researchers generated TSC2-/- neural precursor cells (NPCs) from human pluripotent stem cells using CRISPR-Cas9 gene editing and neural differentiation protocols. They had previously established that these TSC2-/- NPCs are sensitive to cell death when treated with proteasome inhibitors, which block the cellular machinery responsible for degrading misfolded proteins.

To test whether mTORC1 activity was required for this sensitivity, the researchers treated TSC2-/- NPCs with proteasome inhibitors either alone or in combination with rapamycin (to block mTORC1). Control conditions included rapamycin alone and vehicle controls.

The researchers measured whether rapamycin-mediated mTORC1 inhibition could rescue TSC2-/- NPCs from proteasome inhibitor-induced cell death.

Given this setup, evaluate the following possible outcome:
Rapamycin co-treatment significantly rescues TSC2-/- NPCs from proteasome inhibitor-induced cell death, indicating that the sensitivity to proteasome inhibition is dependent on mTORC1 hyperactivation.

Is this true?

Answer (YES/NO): NO